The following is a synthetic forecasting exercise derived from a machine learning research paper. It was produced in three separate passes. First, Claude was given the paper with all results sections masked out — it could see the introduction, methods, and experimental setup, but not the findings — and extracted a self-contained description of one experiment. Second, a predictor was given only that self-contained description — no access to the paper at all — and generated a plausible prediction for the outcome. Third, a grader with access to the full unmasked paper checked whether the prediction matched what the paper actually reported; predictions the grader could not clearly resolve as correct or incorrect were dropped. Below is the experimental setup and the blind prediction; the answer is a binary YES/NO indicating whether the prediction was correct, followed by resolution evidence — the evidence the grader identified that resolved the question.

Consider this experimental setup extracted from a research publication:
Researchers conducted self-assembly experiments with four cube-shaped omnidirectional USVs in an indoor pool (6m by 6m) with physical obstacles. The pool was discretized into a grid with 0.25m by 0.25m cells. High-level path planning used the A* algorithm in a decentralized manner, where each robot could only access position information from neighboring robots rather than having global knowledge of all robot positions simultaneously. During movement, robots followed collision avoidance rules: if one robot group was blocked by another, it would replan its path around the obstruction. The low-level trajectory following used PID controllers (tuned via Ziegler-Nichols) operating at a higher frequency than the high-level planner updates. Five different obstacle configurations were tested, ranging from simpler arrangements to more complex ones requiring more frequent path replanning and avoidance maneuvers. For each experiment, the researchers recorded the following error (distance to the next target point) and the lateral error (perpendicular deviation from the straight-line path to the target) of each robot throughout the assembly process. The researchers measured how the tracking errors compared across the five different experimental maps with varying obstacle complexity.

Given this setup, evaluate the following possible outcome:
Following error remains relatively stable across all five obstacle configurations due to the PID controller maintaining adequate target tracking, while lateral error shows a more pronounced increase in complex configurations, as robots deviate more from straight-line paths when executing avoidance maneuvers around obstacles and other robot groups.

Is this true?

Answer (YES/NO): NO